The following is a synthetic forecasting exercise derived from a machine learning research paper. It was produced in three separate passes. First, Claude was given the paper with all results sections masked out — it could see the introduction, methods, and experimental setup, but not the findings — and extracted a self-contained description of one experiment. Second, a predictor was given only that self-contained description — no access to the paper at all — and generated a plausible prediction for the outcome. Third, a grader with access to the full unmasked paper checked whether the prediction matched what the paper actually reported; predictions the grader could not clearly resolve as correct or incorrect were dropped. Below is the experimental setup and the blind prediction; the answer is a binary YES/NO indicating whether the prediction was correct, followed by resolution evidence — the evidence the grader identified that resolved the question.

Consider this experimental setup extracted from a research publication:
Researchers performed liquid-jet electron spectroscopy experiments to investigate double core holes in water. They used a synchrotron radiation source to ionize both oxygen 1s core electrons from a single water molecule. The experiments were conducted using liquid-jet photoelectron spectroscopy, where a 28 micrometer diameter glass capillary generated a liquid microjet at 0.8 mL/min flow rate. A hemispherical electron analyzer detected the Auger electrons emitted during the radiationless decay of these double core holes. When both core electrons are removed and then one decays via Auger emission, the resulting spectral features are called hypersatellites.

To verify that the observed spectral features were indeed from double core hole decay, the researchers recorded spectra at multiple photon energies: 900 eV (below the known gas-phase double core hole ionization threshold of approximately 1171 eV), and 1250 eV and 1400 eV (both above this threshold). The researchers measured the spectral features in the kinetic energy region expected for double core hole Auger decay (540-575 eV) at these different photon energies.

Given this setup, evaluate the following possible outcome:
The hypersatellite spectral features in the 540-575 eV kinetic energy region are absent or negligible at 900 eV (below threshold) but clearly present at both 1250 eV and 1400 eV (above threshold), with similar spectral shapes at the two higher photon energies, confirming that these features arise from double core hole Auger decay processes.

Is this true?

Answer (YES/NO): YES